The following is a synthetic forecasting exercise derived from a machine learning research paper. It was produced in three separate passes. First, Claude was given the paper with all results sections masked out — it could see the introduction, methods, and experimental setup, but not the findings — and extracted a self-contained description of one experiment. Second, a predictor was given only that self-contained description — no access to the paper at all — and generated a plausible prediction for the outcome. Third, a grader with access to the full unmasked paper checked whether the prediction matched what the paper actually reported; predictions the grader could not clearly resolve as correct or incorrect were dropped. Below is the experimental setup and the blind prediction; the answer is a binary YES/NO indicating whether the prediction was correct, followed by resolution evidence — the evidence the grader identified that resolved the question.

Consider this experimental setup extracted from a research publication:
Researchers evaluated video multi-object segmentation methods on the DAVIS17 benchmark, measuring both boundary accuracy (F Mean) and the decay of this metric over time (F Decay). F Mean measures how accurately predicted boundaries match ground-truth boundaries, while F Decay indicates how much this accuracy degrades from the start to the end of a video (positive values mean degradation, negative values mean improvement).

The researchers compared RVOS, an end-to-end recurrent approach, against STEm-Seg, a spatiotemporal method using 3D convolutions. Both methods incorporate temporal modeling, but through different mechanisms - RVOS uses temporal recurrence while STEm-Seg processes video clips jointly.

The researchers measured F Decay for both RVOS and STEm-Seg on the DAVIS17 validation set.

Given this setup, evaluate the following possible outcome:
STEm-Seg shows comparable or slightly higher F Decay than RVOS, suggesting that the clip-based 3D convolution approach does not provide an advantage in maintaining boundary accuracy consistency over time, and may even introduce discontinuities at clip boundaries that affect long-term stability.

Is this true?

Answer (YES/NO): NO